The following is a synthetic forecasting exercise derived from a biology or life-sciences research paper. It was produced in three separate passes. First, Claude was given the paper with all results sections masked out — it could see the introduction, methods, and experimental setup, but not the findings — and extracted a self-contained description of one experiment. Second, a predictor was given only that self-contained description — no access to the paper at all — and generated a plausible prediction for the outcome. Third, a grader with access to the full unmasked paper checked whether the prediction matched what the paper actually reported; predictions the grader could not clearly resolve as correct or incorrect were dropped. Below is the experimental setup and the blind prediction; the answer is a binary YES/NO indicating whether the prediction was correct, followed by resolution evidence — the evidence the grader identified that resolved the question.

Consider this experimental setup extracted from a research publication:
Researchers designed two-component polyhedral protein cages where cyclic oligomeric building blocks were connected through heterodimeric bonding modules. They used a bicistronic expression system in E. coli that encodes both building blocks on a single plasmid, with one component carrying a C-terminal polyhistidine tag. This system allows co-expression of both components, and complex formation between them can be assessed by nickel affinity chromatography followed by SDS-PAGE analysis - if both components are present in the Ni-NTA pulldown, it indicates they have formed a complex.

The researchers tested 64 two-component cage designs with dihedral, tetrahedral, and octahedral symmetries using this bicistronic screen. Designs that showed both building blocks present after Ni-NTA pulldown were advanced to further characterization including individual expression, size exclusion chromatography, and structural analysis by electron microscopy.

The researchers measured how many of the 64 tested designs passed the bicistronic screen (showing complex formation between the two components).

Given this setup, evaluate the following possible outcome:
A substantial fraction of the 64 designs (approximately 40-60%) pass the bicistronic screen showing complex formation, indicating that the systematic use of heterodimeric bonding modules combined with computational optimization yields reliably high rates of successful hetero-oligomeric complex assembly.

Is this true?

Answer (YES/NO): YES